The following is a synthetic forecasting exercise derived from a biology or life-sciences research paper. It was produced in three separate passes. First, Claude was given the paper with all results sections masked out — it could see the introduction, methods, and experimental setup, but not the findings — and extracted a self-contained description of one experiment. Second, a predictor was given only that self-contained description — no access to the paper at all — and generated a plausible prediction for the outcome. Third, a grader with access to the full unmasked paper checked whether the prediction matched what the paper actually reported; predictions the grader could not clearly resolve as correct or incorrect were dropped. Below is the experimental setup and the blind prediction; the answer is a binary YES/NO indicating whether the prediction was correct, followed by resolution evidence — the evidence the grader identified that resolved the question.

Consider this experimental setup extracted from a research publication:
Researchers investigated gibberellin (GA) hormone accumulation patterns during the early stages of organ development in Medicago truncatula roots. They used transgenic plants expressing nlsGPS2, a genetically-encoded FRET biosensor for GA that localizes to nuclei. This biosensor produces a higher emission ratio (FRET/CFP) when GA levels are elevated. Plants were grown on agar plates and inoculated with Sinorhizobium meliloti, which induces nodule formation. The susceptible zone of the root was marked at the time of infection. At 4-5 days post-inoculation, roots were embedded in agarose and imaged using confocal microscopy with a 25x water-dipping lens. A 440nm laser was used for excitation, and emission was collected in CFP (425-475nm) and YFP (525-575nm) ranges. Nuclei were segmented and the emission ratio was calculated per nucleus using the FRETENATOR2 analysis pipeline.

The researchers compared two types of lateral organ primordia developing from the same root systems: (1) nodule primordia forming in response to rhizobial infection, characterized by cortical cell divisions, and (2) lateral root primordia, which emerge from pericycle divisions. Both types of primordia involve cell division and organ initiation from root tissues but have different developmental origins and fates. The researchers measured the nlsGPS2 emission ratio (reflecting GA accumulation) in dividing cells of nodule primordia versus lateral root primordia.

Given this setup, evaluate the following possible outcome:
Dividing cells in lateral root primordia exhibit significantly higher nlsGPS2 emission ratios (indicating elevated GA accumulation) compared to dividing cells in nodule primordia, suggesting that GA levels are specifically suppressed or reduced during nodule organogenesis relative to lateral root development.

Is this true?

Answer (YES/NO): NO